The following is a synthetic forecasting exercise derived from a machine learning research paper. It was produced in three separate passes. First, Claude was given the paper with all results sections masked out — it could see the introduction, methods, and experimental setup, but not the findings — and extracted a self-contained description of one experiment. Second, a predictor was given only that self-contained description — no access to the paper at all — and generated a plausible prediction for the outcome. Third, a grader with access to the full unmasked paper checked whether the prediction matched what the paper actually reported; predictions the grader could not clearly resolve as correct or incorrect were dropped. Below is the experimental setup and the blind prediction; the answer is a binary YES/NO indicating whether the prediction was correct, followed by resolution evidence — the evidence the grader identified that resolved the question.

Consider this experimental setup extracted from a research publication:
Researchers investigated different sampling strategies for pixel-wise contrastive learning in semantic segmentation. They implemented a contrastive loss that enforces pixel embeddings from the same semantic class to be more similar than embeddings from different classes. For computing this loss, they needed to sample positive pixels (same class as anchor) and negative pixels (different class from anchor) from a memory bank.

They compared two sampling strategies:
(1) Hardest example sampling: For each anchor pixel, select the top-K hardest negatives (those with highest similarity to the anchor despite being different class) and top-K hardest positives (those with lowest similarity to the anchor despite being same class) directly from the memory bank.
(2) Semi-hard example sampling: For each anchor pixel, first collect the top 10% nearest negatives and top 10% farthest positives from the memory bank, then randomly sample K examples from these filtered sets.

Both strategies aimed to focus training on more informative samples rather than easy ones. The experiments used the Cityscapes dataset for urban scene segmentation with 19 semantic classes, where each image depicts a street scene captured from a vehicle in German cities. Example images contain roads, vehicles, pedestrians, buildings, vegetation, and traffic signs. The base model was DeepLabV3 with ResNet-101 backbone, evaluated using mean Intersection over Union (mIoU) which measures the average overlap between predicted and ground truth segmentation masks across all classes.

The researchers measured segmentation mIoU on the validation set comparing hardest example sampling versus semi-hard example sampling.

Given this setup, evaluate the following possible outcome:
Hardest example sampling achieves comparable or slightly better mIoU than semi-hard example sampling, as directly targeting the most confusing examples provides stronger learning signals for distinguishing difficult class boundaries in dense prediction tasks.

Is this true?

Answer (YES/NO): NO